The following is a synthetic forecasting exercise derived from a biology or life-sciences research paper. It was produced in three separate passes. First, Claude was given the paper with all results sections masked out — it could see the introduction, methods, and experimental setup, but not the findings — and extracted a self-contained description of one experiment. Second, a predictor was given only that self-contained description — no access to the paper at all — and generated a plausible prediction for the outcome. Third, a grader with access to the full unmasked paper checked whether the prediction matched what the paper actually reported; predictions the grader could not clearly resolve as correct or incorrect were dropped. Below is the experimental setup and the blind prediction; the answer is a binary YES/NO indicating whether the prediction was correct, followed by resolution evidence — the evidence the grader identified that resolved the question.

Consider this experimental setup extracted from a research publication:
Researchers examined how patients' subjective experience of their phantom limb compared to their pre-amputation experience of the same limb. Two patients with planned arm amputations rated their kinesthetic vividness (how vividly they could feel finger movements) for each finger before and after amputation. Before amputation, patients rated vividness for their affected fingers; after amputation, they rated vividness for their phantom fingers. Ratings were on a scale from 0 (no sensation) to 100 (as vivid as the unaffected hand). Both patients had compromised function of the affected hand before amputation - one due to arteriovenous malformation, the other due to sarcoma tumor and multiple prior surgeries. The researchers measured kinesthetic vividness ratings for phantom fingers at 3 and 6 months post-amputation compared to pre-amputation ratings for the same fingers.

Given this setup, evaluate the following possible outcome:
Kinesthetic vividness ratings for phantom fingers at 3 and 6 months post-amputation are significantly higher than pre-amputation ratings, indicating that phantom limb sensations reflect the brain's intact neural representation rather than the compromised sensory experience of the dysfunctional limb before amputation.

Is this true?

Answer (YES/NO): YES